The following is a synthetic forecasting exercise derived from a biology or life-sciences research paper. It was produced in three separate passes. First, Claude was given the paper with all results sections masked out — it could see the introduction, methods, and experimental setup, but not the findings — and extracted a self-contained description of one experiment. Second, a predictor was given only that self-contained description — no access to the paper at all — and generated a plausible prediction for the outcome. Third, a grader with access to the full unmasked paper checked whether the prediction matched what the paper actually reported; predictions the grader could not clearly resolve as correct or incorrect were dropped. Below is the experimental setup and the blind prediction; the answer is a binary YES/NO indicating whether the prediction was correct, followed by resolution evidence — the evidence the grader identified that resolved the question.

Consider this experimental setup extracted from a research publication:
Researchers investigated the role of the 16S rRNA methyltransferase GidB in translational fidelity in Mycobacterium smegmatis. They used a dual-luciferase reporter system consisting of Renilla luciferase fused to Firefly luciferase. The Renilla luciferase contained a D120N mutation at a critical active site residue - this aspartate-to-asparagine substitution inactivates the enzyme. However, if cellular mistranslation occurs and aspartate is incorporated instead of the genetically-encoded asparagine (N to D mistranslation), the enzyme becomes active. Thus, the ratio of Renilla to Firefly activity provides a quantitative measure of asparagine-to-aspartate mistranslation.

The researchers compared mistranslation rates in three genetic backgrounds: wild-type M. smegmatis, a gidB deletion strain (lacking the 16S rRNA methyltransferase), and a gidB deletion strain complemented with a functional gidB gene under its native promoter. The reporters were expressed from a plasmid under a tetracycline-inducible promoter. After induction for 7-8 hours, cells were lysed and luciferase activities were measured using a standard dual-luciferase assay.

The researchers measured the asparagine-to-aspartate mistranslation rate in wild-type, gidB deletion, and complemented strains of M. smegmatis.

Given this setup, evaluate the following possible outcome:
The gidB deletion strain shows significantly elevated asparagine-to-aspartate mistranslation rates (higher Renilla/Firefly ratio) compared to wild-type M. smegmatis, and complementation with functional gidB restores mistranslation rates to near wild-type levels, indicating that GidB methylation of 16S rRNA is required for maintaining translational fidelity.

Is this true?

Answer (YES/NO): NO